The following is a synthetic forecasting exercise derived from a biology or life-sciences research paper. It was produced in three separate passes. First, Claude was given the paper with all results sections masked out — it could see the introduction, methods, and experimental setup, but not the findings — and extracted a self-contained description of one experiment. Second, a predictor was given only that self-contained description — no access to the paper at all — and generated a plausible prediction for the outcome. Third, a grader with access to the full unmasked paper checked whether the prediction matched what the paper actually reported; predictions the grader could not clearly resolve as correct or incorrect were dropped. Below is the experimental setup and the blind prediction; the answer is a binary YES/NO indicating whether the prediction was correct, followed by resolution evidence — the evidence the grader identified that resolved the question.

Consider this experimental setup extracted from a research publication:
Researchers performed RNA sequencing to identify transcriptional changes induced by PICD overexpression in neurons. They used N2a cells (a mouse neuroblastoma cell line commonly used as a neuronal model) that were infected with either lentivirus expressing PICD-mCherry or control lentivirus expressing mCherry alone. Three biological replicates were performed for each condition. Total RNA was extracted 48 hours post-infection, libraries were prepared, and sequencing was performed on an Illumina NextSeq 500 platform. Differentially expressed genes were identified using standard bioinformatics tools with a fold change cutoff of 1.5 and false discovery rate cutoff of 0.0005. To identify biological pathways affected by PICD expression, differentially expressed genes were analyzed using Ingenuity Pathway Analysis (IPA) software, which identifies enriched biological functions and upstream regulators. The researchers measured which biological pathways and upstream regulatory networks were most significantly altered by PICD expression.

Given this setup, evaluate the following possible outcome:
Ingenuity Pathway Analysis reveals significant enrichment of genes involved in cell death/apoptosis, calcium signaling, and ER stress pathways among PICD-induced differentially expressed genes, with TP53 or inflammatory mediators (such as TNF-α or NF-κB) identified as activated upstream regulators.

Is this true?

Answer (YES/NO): NO